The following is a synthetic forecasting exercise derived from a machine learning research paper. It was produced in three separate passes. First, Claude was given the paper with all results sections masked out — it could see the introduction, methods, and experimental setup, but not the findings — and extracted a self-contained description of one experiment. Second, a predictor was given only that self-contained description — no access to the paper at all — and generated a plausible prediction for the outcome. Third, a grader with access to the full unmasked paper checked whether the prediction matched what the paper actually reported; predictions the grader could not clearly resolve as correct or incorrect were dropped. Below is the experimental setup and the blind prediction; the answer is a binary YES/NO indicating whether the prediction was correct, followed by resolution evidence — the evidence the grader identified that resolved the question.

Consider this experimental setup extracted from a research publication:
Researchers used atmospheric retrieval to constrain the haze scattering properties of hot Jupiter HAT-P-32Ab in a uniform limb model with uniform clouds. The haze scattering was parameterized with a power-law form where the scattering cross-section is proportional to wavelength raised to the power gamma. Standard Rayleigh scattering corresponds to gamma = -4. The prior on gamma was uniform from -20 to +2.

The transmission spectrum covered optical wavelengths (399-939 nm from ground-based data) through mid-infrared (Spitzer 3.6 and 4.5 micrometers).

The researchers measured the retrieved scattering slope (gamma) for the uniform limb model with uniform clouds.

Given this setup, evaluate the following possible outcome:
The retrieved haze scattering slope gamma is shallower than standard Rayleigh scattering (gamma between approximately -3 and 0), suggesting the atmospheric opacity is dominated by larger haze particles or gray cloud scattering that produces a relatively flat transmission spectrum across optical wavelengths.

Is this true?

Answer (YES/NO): YES